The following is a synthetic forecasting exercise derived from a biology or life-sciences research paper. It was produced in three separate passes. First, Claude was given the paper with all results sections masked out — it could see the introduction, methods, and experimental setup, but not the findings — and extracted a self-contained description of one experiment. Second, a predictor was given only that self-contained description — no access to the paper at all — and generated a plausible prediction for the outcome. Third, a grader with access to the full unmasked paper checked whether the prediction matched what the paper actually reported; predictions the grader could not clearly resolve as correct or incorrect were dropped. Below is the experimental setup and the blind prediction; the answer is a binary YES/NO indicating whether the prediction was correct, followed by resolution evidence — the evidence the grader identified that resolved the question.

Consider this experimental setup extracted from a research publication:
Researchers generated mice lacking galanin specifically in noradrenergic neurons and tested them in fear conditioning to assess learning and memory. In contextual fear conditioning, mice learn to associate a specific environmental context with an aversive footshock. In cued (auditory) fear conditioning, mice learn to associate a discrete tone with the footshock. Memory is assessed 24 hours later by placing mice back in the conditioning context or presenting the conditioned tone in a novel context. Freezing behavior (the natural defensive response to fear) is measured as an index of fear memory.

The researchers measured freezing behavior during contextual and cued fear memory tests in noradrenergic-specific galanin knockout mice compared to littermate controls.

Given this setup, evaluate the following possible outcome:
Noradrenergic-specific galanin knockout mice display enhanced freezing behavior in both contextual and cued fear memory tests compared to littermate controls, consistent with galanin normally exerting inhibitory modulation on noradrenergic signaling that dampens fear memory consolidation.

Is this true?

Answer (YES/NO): NO